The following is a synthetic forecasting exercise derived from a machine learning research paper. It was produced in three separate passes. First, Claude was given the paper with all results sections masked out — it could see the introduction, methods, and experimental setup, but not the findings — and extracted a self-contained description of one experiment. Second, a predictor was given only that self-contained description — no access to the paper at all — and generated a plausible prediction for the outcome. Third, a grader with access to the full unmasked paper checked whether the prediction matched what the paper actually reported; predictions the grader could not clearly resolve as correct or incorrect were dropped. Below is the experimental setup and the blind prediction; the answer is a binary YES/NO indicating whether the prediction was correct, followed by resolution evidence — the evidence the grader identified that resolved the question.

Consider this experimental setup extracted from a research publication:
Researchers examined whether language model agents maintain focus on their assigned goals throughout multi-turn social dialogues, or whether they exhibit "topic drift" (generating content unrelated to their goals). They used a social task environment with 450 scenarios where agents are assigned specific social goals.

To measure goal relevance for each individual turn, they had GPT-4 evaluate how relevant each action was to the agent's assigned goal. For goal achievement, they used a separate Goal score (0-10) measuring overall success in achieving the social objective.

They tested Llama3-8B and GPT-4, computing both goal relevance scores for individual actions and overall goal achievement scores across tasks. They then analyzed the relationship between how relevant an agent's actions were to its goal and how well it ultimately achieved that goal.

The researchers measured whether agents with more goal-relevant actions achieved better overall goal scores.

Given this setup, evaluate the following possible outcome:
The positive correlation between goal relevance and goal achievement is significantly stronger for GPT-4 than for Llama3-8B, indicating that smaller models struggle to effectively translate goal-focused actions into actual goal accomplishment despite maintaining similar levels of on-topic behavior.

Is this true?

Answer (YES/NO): NO